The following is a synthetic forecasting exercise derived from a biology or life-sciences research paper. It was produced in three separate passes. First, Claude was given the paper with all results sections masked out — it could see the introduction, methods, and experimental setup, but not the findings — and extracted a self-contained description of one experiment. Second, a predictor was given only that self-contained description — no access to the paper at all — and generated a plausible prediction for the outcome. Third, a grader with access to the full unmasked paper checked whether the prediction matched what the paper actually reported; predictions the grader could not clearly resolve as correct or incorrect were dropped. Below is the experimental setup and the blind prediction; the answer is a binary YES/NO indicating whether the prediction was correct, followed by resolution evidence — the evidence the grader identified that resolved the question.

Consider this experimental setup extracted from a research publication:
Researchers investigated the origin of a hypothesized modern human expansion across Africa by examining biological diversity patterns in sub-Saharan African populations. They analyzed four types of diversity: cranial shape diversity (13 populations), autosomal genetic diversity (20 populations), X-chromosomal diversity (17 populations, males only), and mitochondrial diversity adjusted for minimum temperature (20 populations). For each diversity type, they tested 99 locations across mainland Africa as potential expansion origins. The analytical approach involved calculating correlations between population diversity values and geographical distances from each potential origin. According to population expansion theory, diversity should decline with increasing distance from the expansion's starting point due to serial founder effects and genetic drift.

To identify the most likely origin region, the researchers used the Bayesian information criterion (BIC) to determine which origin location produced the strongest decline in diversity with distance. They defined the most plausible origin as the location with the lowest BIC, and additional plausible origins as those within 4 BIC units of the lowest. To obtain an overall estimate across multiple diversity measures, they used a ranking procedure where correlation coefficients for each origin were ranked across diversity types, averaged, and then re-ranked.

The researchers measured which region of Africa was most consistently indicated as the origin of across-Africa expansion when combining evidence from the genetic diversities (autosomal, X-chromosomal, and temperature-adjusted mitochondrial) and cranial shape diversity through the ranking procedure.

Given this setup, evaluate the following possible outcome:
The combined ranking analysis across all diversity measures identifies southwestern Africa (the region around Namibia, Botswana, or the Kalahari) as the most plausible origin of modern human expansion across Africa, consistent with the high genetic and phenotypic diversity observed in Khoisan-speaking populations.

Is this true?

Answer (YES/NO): NO